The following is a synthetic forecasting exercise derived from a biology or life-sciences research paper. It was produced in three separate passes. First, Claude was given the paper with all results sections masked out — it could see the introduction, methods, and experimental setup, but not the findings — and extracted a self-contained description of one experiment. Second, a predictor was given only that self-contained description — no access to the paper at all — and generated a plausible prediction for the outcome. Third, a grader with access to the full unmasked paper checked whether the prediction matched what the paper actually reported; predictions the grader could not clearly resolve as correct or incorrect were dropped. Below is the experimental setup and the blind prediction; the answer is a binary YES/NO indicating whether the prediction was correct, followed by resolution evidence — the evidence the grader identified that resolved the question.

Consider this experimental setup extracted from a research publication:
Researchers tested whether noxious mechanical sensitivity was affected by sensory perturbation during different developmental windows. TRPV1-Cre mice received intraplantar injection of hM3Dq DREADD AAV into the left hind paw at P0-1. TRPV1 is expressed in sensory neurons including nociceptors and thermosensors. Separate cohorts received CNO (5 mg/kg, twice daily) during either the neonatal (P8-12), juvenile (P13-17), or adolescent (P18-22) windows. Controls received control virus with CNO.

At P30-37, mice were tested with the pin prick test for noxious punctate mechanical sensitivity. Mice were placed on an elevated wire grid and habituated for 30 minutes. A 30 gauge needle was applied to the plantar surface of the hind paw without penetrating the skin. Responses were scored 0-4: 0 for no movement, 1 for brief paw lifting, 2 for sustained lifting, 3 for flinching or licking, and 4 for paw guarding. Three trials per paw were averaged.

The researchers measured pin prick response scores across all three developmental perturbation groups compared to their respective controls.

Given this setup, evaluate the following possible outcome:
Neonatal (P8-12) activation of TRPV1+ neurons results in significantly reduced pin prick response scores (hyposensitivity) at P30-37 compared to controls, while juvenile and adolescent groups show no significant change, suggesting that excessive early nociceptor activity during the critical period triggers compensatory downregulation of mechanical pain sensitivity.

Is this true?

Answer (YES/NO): NO